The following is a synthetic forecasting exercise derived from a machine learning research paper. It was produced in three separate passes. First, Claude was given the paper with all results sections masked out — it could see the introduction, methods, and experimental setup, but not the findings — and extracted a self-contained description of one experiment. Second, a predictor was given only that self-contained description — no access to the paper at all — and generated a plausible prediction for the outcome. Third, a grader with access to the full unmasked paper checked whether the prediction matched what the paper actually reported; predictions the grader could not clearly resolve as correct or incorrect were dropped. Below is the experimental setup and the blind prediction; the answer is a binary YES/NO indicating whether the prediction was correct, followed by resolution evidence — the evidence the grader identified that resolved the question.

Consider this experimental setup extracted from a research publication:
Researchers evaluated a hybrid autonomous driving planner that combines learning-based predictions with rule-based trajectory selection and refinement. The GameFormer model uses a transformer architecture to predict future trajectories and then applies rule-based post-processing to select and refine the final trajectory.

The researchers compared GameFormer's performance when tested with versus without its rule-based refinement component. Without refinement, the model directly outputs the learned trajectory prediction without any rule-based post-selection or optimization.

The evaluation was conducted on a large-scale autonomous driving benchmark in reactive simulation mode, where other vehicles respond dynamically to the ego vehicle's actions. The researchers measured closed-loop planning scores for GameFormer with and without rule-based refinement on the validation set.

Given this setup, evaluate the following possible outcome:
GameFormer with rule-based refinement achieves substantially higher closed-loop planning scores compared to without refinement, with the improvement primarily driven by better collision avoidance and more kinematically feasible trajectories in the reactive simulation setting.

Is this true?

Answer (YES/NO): NO